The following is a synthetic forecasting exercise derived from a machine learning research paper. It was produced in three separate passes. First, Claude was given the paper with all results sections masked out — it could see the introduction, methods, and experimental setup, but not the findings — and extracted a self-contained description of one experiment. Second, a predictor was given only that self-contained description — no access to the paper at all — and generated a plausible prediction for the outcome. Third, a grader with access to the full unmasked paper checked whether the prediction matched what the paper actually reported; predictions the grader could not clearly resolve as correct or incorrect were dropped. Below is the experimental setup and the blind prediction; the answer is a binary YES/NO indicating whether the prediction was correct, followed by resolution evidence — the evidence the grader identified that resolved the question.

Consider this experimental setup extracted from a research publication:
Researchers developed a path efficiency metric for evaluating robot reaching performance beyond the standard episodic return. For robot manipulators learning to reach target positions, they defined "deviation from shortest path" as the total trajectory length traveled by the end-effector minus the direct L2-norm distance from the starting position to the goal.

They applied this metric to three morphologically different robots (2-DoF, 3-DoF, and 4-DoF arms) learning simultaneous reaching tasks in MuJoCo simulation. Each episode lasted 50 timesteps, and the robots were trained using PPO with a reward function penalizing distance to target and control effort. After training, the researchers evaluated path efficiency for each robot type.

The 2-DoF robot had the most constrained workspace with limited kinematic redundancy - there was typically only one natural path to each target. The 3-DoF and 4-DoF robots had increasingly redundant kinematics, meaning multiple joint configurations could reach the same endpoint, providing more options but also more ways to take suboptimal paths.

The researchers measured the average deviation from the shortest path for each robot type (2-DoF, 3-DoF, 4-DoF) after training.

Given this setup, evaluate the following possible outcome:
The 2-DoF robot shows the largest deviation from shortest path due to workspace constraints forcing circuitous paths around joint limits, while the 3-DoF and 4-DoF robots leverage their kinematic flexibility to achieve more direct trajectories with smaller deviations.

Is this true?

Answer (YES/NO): NO